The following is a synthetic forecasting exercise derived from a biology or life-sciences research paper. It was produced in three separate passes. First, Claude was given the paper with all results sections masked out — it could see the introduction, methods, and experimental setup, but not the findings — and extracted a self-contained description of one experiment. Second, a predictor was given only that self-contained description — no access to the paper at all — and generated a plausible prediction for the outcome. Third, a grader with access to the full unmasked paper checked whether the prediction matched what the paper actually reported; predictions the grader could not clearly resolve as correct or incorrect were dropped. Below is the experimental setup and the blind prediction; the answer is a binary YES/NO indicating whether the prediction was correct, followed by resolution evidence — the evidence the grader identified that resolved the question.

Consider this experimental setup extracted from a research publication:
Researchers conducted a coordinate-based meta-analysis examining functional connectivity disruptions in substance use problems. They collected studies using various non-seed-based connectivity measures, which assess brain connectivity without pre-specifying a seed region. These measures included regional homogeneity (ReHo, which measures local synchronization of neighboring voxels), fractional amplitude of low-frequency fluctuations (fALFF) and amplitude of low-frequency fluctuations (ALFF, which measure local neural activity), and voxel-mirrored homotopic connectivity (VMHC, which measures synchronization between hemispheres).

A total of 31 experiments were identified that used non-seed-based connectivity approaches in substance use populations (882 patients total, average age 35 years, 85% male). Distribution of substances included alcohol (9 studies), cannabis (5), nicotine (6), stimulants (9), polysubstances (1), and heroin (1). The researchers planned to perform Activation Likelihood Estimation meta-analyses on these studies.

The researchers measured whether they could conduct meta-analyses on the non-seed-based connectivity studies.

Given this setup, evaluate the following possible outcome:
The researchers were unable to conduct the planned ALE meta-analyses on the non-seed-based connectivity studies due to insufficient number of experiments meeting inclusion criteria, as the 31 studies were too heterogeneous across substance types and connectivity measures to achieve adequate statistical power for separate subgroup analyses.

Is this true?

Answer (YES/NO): NO